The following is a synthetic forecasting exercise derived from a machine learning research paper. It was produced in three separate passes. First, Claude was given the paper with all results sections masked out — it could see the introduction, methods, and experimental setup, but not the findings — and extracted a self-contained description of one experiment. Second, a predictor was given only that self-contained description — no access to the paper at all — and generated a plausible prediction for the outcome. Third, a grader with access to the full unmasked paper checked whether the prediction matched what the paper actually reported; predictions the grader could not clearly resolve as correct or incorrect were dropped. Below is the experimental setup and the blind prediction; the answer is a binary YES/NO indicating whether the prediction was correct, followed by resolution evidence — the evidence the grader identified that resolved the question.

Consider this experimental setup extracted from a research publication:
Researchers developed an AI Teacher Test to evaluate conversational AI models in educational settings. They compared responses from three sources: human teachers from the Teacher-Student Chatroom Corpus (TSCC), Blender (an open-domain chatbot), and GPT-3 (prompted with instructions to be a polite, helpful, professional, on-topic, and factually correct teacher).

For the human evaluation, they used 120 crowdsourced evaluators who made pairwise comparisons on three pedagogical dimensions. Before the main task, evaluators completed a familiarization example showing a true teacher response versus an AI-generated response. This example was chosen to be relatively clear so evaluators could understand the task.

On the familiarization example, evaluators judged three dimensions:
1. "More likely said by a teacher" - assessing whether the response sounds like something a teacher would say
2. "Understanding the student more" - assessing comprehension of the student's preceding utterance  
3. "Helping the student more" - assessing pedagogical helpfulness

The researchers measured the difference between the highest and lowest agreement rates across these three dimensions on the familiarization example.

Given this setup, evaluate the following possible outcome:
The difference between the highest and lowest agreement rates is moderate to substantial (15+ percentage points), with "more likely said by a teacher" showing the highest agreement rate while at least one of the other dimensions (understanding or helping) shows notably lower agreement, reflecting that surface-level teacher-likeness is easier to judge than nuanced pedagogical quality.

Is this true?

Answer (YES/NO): NO